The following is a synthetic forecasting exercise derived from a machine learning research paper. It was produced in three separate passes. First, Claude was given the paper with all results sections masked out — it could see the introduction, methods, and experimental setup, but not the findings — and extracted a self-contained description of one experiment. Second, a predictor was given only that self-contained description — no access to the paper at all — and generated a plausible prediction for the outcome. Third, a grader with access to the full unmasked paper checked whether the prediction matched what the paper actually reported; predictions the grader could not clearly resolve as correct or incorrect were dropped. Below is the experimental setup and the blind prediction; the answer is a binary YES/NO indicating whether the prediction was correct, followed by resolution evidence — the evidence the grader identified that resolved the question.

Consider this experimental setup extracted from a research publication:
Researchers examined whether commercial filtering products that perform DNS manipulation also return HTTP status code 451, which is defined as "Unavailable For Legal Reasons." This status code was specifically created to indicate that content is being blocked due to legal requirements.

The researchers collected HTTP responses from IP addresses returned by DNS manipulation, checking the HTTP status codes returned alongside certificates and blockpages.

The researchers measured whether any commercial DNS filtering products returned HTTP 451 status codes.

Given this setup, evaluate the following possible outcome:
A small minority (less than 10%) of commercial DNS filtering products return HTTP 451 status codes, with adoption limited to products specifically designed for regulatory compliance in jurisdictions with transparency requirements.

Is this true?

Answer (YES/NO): NO